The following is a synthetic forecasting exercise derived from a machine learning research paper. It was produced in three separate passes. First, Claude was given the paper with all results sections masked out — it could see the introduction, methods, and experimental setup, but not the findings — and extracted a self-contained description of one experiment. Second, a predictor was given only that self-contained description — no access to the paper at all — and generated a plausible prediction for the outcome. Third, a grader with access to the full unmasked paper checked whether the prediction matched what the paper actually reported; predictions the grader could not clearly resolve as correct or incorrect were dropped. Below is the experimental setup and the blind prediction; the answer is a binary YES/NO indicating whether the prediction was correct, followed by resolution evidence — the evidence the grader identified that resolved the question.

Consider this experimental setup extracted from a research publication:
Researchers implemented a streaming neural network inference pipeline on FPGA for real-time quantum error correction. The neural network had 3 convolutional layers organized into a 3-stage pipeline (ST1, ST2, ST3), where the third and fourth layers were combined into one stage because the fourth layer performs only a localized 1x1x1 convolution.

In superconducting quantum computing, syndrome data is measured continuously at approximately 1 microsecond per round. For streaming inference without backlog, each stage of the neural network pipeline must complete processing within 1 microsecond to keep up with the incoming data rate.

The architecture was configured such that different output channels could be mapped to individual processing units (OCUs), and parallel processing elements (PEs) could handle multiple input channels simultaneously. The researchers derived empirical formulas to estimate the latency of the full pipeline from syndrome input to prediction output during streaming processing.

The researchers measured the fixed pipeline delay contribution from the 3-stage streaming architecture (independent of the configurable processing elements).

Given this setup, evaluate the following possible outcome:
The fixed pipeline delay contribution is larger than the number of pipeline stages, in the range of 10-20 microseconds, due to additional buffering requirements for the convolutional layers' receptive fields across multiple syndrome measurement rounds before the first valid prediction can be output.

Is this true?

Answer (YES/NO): NO